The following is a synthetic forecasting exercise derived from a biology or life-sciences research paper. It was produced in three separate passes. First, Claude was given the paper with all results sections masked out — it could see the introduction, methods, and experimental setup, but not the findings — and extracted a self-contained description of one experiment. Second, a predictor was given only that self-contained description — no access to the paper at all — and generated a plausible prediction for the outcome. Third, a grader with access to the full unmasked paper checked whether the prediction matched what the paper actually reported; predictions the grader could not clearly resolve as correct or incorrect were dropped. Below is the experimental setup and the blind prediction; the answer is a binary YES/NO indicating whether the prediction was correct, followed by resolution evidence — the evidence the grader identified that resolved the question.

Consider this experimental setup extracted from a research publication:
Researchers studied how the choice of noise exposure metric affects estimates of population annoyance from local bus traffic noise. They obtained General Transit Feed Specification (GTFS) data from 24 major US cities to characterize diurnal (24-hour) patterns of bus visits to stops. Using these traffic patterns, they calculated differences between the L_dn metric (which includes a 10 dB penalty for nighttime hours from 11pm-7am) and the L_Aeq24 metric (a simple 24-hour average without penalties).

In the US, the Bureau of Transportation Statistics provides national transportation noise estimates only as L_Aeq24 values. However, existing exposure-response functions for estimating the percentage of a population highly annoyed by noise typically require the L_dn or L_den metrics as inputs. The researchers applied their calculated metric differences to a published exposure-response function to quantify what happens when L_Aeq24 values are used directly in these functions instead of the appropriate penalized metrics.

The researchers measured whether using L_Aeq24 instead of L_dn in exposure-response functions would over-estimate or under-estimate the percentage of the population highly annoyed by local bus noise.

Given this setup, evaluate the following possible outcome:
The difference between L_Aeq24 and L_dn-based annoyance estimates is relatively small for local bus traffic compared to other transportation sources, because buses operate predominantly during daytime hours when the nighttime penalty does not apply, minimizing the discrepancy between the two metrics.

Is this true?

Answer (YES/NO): NO